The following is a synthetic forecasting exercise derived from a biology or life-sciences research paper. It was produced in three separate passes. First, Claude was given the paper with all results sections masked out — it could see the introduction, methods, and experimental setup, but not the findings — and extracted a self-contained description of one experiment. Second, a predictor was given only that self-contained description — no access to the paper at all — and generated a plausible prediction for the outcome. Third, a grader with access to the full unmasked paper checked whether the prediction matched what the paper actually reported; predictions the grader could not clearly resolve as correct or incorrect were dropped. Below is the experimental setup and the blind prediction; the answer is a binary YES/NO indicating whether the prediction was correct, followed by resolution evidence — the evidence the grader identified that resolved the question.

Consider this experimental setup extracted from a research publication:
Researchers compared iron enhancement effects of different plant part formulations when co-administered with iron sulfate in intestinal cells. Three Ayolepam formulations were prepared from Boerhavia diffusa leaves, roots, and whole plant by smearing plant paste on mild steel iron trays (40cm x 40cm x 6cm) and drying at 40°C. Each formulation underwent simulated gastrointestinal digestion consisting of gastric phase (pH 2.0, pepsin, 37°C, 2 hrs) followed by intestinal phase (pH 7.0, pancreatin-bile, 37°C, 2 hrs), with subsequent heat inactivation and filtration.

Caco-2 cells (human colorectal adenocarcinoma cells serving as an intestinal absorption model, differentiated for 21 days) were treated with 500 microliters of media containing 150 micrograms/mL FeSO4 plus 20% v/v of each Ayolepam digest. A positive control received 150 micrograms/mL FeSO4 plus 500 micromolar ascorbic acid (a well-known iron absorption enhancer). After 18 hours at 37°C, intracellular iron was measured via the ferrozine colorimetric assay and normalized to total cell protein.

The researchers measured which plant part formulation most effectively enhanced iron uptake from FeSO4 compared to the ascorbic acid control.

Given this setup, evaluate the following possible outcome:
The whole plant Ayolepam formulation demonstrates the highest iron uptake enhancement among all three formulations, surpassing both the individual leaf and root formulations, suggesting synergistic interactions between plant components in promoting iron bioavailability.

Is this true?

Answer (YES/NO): YES